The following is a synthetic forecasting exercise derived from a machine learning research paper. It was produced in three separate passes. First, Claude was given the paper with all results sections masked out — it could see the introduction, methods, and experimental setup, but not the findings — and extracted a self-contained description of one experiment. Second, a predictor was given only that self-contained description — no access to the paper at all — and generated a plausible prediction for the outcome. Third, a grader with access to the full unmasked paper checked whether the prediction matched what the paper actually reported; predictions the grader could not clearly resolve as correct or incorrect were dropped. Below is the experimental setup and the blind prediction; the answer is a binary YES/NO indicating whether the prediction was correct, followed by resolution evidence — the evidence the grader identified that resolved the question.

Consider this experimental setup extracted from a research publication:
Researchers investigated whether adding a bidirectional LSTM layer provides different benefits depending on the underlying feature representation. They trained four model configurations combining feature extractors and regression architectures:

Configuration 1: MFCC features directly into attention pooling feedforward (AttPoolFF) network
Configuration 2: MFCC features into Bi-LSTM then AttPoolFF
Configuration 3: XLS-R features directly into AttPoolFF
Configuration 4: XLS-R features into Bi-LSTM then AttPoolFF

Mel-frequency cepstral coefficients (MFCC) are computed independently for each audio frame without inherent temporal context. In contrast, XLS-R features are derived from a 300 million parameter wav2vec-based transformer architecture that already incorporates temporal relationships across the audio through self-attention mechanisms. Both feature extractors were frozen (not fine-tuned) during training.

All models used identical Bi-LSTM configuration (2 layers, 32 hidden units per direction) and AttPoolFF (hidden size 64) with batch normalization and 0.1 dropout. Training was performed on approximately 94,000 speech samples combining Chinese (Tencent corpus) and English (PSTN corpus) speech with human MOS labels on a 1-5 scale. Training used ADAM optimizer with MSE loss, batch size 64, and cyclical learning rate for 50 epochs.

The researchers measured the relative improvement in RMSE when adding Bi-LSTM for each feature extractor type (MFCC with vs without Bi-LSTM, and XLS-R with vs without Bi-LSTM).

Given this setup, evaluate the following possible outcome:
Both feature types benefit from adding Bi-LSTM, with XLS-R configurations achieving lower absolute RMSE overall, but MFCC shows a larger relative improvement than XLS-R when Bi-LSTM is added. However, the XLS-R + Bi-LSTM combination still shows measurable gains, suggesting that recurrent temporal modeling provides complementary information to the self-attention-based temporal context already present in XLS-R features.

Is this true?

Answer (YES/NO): NO